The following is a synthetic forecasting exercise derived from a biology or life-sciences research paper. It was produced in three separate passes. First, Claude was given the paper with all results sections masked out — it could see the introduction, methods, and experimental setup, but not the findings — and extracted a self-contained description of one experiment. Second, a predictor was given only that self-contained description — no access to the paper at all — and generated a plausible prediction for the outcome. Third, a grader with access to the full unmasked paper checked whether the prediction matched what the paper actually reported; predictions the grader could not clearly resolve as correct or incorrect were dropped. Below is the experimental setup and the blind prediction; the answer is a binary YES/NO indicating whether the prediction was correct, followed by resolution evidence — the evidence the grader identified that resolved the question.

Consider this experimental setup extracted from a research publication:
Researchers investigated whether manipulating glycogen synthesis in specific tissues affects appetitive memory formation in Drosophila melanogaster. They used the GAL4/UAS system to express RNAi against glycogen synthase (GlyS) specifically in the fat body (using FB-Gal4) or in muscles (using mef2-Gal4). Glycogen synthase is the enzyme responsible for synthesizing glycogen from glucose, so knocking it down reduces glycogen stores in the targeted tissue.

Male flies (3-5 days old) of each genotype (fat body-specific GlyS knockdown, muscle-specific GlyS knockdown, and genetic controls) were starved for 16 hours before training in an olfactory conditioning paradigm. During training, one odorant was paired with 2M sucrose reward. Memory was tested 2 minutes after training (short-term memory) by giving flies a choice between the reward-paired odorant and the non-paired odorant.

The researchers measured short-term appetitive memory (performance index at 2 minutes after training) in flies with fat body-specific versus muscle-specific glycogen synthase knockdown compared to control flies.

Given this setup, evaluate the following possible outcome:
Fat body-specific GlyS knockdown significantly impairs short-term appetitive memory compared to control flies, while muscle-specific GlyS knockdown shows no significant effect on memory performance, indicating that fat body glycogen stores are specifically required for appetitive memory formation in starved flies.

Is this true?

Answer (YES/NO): NO